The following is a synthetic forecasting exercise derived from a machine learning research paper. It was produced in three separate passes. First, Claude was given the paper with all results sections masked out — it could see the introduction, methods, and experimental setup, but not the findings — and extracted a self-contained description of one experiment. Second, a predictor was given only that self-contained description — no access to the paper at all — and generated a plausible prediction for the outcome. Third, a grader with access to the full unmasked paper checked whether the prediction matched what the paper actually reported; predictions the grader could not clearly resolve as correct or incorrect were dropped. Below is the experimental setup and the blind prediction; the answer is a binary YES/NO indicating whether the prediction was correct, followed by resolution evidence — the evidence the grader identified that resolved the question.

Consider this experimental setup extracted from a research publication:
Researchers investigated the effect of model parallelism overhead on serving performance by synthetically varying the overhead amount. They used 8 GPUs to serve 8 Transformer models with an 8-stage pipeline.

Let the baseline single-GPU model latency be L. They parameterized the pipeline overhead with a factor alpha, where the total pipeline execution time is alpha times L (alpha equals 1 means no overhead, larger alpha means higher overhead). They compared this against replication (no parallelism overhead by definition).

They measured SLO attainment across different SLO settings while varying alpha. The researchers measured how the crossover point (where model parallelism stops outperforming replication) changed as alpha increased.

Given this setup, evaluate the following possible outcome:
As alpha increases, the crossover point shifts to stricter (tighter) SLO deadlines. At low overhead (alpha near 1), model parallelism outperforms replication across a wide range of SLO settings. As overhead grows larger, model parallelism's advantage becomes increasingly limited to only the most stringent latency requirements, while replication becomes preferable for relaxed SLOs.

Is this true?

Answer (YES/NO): YES